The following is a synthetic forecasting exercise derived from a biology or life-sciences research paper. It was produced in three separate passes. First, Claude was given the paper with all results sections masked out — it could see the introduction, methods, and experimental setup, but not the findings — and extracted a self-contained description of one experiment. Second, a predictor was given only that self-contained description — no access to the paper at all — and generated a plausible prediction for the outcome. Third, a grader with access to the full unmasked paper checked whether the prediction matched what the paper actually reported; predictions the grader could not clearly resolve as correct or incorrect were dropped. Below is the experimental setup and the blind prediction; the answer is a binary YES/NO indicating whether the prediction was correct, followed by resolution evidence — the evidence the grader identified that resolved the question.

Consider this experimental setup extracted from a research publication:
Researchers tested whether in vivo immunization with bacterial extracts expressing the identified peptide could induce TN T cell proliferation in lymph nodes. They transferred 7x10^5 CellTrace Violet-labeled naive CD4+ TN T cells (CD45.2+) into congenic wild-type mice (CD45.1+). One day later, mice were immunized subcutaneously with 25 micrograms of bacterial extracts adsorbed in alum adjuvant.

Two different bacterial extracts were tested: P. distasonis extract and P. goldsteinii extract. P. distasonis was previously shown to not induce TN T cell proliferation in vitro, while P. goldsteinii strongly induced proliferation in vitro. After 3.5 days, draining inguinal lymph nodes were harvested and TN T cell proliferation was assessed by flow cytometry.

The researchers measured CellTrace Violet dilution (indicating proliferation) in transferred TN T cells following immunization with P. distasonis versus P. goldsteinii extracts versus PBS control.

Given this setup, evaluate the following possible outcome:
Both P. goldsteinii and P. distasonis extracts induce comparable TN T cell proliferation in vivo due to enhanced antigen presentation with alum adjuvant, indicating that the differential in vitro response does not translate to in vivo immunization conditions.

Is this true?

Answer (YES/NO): NO